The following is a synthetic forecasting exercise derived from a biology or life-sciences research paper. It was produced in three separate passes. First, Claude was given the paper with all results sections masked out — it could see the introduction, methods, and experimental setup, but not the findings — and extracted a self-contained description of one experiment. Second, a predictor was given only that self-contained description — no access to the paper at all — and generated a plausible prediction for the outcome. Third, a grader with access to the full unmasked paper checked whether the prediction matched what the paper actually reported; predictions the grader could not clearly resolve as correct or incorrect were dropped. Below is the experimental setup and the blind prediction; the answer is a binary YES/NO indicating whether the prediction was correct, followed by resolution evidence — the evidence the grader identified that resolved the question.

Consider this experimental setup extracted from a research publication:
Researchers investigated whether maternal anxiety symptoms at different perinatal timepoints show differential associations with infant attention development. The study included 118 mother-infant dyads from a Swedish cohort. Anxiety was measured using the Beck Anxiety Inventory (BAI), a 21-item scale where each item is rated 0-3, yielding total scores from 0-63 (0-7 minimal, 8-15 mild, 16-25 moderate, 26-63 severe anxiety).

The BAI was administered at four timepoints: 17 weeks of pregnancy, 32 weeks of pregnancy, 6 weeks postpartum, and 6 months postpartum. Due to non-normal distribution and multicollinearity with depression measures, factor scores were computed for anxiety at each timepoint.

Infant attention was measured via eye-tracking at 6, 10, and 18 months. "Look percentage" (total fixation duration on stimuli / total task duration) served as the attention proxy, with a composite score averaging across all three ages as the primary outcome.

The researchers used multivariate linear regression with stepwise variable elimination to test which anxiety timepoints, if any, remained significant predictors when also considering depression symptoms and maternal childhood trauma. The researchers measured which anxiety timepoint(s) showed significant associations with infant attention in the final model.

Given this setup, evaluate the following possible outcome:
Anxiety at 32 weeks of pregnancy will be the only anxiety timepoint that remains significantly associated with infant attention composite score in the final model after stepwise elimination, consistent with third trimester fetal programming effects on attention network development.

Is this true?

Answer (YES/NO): NO